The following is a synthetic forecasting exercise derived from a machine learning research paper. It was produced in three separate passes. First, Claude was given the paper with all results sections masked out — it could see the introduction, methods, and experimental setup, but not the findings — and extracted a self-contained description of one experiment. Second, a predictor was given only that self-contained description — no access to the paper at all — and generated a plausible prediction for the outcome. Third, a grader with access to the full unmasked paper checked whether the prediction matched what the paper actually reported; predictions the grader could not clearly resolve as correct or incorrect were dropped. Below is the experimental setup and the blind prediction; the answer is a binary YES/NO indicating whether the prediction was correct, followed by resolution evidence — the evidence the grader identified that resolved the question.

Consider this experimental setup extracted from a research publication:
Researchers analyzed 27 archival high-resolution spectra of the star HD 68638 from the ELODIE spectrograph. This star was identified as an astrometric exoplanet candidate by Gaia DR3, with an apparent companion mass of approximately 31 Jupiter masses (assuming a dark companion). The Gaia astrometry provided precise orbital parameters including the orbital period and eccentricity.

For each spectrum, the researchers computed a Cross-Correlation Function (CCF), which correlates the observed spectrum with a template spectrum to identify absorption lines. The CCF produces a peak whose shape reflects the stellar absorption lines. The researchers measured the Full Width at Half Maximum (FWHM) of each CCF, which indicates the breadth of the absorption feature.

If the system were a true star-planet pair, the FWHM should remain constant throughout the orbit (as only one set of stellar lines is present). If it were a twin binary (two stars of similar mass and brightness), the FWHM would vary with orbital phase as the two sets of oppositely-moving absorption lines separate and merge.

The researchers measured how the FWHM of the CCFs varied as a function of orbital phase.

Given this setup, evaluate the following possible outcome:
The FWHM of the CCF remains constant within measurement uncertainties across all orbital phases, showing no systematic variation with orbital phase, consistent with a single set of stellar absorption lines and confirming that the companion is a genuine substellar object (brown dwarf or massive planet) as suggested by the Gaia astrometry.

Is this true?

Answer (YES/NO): NO